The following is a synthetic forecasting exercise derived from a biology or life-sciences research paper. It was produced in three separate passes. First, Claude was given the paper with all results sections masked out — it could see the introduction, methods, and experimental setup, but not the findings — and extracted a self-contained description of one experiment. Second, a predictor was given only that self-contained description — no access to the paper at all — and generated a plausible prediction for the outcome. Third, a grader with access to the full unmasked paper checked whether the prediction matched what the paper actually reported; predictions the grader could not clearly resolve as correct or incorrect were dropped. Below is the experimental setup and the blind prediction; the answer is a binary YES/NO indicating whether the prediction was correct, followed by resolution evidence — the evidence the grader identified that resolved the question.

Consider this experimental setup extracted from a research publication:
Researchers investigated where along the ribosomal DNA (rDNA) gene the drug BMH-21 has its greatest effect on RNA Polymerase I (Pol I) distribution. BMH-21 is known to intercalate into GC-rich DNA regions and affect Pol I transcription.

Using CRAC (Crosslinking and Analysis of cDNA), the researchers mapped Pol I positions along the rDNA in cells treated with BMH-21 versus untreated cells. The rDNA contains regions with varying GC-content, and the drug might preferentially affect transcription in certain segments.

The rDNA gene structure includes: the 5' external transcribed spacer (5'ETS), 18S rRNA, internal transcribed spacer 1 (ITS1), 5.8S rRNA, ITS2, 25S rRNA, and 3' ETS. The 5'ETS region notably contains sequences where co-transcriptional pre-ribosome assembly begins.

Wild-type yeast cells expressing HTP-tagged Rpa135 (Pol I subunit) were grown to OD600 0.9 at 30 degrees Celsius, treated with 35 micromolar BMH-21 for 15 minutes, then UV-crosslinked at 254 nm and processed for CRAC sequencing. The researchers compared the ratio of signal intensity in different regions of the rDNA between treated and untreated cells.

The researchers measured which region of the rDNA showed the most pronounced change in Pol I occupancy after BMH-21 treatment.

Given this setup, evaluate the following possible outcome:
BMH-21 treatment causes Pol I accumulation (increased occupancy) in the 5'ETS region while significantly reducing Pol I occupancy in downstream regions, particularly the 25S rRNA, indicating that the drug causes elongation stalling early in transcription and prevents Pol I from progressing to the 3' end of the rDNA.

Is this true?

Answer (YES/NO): NO